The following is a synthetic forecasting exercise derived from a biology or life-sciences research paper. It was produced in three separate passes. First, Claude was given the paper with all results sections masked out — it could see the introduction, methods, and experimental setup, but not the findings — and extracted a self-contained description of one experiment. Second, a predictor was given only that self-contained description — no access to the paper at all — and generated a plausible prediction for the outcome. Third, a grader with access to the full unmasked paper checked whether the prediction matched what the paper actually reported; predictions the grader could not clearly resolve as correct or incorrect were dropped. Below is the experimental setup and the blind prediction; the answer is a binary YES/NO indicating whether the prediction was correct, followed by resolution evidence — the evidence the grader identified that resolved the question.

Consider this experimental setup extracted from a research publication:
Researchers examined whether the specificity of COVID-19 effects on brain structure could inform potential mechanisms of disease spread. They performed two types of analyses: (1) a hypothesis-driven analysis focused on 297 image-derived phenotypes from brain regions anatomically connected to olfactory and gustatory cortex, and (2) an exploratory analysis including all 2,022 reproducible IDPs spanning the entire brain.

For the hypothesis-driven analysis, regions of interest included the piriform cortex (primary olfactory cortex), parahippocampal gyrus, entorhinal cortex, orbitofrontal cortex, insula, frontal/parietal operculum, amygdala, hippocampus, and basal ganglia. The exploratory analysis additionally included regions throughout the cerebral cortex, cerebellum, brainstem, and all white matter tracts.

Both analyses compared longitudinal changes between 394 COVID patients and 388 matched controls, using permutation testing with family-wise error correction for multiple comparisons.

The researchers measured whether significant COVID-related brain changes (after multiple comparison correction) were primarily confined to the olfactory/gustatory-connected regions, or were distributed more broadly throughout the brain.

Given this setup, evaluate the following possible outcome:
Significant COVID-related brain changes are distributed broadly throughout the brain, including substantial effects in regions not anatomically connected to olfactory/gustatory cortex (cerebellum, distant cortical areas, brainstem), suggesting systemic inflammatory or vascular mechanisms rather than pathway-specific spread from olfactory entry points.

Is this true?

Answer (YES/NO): NO